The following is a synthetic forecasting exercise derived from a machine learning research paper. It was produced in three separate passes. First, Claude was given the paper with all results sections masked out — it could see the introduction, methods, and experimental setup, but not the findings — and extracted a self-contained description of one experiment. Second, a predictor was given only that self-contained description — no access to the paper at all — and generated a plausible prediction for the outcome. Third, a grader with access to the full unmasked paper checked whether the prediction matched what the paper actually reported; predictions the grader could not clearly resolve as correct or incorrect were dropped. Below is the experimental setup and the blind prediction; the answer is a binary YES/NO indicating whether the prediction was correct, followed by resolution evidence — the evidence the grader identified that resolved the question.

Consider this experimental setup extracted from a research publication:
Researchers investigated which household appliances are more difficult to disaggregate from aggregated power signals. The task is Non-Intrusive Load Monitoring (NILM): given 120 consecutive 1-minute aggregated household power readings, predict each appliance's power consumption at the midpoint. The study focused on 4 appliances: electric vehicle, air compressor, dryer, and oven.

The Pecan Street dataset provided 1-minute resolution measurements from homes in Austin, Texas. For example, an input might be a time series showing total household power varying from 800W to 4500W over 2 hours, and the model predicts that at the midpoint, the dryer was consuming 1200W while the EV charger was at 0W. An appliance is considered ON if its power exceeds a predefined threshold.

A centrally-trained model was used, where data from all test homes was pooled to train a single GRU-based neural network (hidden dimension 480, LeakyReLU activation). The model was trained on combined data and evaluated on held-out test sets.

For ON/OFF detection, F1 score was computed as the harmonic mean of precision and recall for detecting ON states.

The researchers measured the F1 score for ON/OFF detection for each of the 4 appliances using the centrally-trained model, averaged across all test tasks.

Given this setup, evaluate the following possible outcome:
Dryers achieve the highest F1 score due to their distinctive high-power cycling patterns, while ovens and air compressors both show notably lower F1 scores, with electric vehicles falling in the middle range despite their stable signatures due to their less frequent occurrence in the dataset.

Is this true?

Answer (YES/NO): NO